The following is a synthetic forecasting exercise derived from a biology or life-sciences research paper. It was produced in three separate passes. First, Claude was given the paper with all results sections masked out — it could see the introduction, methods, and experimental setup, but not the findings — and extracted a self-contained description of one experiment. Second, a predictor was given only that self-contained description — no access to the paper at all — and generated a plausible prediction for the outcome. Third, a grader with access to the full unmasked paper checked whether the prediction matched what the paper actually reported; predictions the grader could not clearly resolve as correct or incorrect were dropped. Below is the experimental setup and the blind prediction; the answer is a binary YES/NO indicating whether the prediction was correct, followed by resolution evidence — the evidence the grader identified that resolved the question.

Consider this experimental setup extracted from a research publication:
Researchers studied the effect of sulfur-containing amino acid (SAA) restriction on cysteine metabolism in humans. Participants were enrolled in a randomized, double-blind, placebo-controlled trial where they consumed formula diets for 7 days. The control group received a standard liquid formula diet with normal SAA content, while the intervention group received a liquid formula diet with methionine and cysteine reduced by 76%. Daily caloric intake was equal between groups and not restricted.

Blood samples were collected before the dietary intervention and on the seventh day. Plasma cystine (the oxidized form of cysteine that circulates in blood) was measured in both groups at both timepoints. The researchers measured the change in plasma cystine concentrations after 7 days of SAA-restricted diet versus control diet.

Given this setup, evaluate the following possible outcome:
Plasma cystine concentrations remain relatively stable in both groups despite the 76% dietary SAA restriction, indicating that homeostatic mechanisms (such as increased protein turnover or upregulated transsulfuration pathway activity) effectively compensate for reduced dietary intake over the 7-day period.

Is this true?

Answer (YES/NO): NO